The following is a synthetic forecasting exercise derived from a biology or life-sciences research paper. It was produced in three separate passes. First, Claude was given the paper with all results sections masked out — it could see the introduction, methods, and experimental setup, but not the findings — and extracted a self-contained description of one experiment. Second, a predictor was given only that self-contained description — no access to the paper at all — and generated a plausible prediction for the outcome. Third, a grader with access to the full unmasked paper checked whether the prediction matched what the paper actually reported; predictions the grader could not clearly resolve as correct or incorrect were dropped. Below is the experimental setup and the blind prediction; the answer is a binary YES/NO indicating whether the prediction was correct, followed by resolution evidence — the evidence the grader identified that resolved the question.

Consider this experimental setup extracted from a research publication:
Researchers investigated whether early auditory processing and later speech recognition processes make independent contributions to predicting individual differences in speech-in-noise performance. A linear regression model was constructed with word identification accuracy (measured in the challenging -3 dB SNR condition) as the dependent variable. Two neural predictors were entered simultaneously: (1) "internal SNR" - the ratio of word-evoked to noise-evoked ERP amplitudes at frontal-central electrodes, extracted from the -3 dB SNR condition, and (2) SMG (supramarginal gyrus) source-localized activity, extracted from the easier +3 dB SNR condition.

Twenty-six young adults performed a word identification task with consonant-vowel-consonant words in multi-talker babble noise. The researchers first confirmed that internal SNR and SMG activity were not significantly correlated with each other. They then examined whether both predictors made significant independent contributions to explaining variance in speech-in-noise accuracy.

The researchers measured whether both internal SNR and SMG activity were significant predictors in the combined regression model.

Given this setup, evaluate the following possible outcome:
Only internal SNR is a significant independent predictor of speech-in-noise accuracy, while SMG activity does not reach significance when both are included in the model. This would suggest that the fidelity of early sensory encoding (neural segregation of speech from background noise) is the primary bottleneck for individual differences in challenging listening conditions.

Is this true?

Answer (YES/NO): NO